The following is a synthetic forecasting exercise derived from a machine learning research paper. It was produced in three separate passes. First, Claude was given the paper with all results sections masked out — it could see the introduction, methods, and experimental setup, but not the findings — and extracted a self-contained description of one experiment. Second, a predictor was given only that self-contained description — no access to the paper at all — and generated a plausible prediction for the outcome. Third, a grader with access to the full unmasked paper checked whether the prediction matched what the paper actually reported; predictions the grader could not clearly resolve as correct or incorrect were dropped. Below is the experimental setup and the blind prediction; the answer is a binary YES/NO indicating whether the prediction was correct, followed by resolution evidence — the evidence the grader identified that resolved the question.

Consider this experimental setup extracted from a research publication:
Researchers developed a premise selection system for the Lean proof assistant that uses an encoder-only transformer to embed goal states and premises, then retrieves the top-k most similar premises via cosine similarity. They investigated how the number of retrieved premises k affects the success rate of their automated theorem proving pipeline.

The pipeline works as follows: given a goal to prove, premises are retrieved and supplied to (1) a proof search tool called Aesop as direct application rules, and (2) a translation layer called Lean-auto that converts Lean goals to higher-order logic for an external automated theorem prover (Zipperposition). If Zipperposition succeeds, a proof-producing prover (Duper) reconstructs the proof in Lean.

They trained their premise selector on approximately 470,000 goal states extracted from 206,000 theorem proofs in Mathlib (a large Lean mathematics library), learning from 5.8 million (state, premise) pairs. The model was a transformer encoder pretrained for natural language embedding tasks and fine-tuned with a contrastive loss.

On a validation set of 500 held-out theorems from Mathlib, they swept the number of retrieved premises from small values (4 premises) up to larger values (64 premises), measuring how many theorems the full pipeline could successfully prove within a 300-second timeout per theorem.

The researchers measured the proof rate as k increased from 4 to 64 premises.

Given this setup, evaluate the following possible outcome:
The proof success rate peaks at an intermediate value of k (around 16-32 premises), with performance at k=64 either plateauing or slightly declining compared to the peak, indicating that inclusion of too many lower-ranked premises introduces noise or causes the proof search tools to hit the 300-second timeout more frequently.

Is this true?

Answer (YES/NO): YES